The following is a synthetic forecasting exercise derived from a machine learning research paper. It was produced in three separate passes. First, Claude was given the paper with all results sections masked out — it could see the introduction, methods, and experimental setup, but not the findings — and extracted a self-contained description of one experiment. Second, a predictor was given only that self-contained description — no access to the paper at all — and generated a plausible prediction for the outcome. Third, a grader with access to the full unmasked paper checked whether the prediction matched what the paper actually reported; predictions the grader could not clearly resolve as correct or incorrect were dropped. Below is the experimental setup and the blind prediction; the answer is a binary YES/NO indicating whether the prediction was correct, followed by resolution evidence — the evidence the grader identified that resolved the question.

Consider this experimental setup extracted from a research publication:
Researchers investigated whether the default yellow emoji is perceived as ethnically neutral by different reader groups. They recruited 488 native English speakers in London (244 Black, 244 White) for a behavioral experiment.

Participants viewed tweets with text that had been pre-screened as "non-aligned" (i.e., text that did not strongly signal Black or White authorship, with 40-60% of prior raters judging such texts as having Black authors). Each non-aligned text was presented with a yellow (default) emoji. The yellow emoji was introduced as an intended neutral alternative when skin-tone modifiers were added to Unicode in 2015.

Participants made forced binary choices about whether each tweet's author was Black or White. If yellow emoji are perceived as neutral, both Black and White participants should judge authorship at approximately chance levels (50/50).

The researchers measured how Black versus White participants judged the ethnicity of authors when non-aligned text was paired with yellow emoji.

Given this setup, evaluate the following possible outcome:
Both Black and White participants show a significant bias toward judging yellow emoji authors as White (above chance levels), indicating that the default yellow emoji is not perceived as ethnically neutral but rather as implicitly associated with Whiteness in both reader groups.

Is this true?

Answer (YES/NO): YES